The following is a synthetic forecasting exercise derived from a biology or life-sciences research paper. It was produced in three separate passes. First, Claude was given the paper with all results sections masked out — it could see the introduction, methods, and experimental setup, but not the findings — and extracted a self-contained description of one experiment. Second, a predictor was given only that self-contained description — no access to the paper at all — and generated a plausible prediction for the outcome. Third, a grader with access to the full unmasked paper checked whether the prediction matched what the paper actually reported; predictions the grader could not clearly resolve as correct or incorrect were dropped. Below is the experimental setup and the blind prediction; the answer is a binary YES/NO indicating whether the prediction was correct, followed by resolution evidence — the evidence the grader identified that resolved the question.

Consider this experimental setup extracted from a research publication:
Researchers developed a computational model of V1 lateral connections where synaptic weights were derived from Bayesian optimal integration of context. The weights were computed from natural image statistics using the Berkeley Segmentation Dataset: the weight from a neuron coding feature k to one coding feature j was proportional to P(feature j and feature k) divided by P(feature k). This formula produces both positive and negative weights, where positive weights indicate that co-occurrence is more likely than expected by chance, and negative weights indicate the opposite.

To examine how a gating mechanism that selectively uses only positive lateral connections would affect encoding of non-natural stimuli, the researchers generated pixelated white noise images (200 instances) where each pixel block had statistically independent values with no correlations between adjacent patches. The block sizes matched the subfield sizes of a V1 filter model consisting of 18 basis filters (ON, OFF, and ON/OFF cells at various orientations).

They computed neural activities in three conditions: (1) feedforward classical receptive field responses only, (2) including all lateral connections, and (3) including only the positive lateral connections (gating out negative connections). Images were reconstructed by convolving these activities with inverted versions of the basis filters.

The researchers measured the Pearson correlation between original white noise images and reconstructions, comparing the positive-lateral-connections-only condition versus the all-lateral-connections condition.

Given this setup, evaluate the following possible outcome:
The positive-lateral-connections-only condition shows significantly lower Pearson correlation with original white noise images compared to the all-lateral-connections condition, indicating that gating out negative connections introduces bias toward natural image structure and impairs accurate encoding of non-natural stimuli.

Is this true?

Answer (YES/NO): NO